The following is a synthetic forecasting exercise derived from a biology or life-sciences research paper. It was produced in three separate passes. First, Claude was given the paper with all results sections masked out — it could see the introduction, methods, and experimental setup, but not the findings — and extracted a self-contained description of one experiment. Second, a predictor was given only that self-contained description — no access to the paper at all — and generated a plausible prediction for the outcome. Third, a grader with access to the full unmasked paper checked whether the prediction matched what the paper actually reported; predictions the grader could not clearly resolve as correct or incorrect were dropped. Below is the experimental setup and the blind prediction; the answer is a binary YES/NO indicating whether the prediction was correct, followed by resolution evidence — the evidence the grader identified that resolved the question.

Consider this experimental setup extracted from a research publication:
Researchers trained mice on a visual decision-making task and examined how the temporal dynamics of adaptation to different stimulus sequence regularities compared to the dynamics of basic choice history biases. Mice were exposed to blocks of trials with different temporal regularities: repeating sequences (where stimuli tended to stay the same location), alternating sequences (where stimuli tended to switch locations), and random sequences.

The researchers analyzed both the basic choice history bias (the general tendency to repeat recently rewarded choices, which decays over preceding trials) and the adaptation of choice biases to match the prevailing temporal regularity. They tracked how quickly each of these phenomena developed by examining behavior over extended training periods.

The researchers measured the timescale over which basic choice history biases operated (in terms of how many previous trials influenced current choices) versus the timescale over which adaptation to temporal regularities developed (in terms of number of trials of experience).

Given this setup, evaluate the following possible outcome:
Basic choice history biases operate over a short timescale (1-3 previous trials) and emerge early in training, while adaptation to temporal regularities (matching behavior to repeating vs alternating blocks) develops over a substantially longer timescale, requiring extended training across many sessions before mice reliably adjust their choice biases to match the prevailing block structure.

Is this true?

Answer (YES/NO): NO